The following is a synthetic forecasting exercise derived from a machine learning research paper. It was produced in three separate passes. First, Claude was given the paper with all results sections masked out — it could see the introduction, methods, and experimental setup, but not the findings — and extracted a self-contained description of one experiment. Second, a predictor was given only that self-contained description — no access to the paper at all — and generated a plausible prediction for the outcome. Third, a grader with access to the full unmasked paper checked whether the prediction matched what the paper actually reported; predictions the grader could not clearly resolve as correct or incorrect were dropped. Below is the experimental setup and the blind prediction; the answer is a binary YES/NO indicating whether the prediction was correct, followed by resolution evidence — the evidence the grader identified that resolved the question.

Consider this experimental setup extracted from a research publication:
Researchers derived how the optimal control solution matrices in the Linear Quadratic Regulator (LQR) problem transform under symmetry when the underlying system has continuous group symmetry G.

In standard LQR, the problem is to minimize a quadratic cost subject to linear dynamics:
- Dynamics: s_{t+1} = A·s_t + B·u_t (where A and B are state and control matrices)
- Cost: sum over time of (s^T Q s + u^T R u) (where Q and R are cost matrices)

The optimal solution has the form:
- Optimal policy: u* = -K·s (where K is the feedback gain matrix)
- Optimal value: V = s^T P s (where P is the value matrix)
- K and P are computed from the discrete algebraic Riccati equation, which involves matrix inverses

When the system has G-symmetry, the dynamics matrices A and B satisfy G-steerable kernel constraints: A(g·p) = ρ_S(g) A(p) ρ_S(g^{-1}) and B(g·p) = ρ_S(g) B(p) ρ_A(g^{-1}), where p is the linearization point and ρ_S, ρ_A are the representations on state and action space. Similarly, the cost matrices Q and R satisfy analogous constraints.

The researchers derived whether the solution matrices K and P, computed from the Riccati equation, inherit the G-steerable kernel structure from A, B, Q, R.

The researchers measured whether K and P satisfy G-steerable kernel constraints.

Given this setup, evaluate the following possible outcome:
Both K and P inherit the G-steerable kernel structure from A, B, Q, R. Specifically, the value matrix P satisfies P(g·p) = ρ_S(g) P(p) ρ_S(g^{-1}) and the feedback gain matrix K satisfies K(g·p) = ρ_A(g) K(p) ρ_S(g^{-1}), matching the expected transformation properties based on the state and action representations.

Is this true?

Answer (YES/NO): NO